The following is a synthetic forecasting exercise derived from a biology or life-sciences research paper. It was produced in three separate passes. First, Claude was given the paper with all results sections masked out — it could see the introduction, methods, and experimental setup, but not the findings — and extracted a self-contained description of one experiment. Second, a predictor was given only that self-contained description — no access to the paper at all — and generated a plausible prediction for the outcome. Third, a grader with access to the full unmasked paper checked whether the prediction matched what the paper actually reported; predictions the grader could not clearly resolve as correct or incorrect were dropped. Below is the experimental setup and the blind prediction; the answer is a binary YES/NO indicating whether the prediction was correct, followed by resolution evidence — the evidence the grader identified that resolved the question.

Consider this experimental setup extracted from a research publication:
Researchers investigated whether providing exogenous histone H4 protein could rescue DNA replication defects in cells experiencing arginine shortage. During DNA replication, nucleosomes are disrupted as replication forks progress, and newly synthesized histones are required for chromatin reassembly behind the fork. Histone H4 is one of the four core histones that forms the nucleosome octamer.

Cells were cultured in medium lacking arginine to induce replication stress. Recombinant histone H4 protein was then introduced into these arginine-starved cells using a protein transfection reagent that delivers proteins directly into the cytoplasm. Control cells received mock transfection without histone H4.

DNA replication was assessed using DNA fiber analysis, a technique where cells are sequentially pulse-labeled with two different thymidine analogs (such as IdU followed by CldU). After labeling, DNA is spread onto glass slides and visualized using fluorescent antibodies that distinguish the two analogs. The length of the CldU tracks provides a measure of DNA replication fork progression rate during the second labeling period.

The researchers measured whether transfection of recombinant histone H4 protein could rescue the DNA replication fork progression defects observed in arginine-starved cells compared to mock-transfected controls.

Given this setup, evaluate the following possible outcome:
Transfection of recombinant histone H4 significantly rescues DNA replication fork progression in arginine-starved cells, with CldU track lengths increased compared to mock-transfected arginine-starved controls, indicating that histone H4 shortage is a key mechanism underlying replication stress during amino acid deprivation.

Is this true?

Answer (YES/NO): YES